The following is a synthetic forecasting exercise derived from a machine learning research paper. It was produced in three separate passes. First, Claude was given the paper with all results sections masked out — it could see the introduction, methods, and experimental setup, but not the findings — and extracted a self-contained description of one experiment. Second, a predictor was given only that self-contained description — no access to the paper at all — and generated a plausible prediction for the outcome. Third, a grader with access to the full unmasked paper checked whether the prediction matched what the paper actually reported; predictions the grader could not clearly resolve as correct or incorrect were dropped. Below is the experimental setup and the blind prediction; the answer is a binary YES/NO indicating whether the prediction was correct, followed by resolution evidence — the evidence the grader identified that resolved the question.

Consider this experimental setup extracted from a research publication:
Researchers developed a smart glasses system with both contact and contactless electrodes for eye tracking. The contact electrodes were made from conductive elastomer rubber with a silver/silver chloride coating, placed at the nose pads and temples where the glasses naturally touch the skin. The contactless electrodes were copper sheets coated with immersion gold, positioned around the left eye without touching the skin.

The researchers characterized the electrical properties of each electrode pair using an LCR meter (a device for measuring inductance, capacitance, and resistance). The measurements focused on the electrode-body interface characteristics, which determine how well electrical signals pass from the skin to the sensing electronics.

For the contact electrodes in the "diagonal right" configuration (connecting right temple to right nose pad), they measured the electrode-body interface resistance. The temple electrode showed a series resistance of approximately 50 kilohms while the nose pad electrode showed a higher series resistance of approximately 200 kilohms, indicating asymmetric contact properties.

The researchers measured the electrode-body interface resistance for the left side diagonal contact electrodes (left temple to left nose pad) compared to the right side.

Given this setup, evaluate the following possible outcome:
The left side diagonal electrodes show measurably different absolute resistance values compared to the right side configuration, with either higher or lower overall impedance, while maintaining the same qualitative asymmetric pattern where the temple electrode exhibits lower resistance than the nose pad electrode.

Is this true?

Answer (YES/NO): YES